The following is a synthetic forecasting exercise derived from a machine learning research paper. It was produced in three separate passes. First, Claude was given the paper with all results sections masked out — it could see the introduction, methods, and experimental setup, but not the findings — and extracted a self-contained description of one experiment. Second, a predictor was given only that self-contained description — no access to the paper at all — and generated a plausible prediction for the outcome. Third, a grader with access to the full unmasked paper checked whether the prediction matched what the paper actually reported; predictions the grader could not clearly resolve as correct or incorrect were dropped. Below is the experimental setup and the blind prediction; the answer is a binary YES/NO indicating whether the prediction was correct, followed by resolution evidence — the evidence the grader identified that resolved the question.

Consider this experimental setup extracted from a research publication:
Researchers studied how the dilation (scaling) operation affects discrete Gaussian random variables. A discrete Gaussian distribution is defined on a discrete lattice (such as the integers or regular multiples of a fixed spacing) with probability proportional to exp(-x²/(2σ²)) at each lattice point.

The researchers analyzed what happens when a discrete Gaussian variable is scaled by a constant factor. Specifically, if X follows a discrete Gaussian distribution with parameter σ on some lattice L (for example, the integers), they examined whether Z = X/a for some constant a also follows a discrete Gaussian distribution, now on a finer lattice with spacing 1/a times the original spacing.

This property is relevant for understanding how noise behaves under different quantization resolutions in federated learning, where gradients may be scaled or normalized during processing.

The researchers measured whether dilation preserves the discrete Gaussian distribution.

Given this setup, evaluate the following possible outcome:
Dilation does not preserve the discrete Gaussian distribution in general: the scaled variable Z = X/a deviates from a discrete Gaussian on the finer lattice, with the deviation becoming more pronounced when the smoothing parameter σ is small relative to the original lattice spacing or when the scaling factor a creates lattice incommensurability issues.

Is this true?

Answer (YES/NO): NO